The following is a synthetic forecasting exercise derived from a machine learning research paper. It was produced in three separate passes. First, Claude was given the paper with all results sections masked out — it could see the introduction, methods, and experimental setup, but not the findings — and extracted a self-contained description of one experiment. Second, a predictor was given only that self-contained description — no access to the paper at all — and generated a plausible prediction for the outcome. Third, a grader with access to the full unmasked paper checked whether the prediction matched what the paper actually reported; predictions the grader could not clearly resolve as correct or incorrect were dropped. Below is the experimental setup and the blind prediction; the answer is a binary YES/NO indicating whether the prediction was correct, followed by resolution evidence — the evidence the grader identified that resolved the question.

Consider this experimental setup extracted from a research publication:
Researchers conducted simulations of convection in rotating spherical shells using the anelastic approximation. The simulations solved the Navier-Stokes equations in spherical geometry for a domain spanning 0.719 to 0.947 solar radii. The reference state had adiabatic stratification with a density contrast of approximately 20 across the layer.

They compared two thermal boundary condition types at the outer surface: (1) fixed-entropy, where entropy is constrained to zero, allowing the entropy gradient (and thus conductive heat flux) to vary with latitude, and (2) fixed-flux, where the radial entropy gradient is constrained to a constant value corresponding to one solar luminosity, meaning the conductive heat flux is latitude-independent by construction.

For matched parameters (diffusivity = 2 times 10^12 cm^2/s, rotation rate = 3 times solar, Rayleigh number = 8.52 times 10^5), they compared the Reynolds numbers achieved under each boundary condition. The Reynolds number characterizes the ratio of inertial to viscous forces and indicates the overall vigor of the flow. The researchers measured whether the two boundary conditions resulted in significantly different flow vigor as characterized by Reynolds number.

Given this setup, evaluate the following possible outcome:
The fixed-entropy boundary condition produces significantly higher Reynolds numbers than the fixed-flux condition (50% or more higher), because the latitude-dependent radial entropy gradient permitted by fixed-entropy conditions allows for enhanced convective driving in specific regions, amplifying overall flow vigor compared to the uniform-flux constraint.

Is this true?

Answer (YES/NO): NO